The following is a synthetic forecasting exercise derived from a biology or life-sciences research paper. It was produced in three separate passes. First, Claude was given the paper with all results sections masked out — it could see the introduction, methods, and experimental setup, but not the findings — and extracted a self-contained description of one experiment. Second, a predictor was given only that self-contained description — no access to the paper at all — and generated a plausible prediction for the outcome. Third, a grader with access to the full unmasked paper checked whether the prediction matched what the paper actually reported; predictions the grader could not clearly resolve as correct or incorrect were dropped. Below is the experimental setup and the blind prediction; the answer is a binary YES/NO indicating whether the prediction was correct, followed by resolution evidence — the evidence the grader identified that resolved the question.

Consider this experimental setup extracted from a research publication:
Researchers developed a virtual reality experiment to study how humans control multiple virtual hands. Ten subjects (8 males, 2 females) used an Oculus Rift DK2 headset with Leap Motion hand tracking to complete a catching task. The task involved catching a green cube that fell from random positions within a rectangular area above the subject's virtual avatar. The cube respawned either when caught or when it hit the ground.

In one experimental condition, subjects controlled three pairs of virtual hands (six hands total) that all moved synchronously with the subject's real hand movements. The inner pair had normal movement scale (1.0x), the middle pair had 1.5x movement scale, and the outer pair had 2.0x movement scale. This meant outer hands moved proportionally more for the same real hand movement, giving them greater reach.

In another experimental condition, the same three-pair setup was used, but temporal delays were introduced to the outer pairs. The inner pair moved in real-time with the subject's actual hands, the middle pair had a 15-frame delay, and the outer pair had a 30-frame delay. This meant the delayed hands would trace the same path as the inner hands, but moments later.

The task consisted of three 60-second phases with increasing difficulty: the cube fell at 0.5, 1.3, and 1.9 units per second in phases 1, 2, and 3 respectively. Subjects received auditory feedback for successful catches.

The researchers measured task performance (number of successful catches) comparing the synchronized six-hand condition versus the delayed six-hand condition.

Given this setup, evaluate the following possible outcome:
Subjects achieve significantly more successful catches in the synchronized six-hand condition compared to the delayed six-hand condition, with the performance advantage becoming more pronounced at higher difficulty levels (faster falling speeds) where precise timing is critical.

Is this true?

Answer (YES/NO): NO